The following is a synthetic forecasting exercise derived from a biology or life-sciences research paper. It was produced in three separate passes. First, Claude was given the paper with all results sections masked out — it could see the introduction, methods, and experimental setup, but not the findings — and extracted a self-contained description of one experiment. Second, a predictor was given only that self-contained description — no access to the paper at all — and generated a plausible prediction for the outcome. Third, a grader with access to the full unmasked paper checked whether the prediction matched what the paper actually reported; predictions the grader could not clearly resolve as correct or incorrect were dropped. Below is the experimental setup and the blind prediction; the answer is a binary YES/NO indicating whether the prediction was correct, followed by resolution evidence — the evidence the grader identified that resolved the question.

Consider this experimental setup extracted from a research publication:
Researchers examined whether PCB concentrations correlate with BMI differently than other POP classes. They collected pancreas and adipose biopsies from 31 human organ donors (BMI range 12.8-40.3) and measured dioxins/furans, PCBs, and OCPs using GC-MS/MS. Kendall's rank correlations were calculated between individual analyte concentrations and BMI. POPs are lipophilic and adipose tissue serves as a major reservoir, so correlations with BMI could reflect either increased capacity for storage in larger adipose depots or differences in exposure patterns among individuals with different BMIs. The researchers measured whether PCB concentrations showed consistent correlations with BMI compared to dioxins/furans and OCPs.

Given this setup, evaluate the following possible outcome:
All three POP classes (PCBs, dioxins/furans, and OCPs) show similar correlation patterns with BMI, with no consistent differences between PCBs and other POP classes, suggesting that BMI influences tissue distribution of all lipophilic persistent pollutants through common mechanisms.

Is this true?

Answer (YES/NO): NO